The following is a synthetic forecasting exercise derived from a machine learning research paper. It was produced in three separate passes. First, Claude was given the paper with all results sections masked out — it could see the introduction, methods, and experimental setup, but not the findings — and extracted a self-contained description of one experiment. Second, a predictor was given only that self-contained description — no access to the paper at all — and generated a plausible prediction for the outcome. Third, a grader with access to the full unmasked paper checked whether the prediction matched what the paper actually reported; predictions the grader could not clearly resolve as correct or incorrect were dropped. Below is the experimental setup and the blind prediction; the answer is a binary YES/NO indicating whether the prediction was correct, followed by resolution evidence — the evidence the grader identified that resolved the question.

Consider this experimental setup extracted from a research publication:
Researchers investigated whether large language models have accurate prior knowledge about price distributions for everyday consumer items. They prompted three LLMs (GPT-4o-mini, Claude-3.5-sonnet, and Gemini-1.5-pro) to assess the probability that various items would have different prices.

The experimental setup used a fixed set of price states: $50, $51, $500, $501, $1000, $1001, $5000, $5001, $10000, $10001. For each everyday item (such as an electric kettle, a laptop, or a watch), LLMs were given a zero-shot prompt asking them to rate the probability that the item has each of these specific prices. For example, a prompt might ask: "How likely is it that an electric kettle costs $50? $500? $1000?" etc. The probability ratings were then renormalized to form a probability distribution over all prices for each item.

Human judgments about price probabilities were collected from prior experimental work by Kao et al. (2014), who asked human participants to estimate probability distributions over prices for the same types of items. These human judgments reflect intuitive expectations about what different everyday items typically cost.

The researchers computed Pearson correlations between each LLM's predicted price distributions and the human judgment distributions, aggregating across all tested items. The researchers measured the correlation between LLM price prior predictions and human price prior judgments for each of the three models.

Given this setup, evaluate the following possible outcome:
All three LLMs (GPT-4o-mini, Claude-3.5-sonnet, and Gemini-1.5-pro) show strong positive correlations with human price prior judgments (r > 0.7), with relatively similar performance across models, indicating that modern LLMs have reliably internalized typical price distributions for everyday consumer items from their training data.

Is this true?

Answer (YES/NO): YES